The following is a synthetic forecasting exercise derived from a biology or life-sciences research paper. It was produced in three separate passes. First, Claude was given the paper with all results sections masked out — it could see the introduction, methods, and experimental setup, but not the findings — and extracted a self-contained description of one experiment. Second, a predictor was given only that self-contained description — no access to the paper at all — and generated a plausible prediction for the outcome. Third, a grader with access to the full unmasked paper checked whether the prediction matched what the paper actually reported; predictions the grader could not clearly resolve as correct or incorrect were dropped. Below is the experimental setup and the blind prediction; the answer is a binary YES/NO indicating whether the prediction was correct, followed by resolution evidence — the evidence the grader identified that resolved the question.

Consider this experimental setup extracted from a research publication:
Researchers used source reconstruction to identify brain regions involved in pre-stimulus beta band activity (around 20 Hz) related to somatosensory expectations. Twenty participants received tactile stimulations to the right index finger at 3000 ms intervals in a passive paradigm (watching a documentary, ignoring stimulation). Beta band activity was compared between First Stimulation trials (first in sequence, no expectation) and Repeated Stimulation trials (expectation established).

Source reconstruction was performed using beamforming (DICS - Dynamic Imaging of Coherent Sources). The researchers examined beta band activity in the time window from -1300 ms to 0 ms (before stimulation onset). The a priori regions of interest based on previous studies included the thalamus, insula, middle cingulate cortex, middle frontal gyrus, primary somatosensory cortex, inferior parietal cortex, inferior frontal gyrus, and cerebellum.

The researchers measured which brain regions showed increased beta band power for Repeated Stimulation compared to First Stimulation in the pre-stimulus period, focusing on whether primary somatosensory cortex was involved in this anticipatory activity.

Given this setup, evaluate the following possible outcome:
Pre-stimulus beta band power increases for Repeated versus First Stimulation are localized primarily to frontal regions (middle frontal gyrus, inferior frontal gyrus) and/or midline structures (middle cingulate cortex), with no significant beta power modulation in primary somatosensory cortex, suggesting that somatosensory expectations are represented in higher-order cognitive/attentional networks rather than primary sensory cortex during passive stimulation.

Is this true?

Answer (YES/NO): NO